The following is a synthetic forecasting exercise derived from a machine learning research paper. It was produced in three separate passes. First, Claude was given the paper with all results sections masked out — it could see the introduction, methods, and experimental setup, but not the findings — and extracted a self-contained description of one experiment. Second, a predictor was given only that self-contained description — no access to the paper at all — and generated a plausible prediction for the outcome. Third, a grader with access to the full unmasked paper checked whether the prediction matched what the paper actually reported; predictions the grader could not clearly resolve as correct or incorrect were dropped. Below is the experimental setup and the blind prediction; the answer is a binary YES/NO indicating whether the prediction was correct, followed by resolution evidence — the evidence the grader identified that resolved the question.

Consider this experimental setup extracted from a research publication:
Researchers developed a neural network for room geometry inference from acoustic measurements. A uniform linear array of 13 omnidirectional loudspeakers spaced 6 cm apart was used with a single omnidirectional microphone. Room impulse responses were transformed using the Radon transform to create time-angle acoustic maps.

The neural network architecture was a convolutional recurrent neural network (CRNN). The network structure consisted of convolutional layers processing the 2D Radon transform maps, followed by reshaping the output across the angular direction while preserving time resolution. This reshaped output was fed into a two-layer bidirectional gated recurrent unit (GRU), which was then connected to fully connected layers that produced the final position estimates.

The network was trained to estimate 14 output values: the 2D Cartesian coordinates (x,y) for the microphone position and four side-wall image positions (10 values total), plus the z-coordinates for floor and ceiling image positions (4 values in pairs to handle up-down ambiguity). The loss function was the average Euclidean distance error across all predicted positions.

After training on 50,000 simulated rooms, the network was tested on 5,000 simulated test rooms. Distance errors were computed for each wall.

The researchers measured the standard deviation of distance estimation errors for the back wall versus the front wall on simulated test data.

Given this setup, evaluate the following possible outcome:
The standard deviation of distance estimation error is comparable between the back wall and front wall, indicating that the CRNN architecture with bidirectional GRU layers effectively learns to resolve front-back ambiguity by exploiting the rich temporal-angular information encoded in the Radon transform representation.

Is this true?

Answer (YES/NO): NO